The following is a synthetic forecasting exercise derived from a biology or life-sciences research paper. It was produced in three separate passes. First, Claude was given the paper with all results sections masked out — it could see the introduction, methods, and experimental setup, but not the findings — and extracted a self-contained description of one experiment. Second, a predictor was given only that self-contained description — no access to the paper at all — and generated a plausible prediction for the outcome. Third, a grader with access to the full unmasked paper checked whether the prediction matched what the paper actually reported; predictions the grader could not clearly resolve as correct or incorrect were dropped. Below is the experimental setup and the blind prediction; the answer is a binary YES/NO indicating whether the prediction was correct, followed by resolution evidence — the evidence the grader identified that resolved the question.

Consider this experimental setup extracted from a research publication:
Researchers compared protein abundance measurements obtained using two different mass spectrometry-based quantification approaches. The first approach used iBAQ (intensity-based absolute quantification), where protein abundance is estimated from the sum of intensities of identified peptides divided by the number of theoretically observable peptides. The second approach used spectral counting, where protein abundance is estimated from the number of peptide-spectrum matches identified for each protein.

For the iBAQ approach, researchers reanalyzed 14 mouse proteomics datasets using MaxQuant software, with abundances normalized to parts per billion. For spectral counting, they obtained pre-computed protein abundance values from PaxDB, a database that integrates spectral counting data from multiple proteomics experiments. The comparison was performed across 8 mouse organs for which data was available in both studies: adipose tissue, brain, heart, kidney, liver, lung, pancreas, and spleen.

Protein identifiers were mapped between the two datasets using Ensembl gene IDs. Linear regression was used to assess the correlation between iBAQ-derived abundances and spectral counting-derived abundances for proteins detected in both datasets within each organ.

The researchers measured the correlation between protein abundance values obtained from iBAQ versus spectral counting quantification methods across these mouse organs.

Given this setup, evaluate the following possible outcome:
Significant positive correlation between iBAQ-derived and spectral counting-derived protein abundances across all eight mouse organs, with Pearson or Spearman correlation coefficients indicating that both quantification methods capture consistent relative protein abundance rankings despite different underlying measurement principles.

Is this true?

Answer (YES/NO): YES